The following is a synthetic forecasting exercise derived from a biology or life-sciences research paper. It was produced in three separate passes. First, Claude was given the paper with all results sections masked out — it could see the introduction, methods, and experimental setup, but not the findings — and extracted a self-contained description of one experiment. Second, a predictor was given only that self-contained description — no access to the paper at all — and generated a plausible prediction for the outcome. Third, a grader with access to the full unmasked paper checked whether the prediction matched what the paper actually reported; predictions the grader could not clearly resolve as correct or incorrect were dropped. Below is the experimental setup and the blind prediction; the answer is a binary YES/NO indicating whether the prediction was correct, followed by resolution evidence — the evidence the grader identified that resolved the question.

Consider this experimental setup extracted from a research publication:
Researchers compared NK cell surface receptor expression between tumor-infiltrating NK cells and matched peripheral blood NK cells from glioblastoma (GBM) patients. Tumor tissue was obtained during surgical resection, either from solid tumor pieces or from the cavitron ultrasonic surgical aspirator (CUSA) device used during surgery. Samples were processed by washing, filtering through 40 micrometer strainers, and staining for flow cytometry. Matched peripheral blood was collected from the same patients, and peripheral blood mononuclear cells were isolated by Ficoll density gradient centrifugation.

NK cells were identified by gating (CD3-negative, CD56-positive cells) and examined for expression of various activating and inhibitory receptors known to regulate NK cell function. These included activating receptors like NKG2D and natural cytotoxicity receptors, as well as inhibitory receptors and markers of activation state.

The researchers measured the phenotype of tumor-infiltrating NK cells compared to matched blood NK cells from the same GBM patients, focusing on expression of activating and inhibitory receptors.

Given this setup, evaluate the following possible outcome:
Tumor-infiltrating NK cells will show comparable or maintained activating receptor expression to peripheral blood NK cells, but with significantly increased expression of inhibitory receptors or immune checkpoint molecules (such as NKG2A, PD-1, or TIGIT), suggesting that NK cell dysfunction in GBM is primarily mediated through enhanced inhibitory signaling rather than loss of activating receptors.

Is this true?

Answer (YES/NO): NO